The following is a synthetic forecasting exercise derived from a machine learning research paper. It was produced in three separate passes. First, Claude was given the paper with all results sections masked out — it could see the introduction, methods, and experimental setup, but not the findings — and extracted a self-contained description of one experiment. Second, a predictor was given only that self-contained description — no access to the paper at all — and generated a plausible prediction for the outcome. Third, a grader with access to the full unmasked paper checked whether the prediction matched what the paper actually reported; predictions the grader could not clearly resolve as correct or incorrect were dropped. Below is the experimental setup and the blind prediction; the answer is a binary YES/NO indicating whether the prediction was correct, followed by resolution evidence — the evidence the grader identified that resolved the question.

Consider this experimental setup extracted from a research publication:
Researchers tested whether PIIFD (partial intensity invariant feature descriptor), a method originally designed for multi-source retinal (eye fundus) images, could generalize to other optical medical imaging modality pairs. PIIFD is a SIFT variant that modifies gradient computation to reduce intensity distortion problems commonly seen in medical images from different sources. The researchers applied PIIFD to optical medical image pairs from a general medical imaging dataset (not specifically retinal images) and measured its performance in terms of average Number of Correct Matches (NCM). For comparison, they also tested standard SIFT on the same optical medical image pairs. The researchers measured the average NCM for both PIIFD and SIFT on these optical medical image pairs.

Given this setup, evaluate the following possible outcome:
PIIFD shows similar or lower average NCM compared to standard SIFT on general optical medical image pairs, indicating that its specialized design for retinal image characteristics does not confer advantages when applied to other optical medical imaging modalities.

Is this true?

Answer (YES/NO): YES